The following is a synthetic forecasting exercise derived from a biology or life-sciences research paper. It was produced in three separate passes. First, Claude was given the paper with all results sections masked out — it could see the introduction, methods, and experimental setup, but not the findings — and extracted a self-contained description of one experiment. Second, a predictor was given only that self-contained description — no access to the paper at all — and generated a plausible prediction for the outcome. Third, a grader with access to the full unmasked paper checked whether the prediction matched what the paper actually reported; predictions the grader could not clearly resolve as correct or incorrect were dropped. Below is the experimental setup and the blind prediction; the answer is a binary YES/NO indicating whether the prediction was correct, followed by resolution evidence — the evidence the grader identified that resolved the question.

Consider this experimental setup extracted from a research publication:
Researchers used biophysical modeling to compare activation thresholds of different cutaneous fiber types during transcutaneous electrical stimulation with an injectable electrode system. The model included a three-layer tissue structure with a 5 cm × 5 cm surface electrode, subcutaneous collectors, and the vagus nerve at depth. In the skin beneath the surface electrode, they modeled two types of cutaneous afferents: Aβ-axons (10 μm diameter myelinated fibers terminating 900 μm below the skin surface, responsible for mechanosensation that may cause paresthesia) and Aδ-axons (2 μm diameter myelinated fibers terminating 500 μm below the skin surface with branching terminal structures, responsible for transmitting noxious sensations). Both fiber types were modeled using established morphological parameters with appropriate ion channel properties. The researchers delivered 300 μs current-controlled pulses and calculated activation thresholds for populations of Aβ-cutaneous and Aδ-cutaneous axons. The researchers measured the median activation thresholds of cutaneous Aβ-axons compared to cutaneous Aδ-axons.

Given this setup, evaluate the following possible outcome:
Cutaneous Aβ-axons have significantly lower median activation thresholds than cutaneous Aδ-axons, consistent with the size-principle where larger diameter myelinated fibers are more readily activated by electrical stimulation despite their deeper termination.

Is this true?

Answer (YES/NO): YES